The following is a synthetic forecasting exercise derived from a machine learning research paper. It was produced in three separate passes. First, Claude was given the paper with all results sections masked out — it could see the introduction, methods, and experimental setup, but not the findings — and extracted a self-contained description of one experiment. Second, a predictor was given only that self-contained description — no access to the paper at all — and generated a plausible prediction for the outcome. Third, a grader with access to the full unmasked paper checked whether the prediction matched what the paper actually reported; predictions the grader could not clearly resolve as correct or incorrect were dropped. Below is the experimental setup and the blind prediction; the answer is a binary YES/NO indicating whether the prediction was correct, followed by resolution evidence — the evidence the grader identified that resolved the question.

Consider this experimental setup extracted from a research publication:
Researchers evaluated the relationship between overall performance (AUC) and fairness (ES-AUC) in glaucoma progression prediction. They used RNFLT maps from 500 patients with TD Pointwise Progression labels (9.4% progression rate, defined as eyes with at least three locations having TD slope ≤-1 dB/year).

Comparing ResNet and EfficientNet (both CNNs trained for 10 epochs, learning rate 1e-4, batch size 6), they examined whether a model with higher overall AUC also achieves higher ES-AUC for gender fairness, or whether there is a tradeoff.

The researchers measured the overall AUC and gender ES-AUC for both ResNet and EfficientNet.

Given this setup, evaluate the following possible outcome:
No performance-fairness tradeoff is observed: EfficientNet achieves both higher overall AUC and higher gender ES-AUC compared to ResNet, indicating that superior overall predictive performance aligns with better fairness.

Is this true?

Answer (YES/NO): NO